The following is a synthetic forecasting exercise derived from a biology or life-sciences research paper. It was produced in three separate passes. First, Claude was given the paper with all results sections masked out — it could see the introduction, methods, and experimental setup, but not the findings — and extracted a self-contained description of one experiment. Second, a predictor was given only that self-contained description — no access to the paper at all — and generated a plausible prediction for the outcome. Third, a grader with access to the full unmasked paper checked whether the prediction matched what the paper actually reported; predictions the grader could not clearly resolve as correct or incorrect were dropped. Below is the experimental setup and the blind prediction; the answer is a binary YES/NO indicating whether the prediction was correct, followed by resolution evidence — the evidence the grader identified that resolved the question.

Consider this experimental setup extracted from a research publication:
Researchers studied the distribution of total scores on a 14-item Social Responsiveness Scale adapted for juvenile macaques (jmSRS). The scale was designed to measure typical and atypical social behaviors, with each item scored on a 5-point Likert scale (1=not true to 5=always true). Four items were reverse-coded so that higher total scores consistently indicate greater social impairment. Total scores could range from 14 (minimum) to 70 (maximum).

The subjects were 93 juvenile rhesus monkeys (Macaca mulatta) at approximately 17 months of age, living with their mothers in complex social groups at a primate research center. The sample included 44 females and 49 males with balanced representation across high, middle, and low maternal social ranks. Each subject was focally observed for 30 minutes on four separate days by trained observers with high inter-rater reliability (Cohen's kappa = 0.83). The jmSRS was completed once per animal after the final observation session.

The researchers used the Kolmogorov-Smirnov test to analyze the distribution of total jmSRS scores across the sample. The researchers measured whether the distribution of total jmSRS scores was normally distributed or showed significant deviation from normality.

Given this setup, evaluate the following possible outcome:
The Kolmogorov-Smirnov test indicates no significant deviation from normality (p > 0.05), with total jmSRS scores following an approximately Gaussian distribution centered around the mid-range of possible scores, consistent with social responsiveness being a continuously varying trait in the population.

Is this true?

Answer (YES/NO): NO